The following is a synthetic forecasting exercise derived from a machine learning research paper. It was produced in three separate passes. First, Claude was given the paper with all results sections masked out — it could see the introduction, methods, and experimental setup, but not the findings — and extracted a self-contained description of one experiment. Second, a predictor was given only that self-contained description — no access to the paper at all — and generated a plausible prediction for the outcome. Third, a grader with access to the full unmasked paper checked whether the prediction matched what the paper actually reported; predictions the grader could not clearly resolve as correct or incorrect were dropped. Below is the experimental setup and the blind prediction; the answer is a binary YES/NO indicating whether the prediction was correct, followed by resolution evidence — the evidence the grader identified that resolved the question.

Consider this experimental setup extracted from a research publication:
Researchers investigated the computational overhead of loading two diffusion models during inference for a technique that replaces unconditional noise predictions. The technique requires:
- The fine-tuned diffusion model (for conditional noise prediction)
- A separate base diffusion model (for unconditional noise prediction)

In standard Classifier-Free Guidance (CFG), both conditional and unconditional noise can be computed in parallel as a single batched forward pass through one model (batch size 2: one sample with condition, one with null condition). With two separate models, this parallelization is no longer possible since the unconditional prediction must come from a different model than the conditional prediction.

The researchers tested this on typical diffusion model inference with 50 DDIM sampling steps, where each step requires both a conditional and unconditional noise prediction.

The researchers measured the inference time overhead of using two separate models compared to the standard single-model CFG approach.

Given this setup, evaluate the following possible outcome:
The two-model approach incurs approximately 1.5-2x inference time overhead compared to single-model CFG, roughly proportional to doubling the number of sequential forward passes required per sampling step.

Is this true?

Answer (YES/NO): NO